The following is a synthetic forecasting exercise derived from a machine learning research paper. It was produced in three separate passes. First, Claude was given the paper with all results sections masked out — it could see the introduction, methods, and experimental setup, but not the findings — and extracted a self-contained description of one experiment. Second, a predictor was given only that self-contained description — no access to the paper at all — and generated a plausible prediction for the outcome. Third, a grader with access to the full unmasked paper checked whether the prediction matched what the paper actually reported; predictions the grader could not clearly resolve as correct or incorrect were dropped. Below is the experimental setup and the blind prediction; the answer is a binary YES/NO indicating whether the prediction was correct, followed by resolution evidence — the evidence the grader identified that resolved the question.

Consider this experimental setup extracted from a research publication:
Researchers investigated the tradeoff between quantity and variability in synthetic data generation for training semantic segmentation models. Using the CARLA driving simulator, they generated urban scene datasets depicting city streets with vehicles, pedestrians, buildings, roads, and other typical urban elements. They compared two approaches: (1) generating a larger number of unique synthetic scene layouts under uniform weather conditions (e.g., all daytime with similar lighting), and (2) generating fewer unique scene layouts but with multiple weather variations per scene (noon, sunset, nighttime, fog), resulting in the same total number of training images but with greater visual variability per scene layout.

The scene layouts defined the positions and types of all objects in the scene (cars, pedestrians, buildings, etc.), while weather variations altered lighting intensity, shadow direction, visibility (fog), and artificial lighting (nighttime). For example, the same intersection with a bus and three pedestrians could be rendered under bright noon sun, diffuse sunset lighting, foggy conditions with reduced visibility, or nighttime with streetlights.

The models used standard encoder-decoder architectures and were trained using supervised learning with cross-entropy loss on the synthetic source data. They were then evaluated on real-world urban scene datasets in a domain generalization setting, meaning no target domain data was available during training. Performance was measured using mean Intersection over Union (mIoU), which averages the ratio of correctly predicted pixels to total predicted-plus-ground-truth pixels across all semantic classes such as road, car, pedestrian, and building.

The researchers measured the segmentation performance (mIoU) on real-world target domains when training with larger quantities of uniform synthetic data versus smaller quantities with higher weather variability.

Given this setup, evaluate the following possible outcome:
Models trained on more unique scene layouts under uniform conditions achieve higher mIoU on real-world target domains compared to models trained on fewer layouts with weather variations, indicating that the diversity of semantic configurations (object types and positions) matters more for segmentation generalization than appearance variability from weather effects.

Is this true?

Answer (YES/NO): NO